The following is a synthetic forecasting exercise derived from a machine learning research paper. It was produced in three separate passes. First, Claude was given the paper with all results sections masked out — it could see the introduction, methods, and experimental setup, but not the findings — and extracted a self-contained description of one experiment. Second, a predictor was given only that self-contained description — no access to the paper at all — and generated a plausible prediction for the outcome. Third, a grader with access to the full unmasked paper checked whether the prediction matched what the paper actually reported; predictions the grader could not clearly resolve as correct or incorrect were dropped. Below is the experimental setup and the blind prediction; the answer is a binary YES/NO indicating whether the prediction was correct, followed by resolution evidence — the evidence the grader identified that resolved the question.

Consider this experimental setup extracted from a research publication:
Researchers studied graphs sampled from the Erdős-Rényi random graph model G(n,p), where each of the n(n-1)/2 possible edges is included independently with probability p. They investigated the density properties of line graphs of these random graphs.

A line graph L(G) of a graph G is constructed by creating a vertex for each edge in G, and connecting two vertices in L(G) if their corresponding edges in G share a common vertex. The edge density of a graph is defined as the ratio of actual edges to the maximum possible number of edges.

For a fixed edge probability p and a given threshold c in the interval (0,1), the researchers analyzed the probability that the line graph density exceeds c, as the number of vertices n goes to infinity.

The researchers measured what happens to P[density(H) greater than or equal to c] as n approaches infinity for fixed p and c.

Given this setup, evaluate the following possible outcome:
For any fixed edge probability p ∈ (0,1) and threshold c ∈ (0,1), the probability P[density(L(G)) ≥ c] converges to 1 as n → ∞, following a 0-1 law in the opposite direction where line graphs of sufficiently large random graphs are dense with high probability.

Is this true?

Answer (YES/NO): NO